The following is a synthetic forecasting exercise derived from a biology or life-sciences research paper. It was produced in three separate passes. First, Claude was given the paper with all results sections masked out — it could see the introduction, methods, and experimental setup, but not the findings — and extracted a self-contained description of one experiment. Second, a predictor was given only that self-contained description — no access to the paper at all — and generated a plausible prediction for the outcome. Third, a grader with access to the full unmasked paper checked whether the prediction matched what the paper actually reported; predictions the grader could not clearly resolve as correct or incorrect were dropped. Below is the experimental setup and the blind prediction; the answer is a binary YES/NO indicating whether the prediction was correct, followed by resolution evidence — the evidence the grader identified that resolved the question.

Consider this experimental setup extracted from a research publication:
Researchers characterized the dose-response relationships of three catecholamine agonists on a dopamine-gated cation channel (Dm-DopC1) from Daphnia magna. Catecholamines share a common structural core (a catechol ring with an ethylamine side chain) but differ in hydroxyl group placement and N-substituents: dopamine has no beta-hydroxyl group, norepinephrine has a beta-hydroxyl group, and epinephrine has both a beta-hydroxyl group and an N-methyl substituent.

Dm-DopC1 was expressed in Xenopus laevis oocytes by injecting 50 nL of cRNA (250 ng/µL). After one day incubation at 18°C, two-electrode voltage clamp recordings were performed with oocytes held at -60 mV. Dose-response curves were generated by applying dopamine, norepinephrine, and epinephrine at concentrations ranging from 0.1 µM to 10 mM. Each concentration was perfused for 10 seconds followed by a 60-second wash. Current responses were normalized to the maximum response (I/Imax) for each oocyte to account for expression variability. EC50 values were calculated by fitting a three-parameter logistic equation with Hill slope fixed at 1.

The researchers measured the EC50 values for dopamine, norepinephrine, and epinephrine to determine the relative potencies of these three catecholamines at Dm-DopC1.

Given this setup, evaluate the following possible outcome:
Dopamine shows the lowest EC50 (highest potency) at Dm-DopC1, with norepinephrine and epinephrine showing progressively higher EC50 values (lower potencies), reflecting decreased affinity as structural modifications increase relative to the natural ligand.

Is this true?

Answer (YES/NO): YES